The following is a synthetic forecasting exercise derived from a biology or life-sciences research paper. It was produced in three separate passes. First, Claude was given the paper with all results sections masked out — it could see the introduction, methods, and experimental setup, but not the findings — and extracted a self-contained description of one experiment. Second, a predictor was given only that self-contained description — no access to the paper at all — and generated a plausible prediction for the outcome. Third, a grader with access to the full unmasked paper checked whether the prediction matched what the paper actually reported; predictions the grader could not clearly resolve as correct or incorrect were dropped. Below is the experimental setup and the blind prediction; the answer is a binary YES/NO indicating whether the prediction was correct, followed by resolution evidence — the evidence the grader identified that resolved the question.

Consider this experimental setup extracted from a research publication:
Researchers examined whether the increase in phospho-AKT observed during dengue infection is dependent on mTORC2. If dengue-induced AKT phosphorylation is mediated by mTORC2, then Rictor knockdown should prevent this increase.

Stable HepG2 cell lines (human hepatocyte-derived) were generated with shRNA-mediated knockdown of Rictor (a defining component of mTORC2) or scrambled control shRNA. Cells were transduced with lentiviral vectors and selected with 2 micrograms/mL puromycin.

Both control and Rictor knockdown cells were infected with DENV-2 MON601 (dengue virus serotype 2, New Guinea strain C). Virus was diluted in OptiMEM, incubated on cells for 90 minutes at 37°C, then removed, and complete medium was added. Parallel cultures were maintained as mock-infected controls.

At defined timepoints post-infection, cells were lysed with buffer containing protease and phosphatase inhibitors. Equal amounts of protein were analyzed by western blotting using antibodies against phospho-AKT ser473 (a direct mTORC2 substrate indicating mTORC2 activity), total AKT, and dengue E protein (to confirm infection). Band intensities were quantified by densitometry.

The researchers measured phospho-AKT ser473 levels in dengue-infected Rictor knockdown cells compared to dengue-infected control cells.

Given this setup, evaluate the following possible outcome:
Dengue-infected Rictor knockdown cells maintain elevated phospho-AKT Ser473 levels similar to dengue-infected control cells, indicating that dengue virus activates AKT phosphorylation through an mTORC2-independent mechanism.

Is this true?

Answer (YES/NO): NO